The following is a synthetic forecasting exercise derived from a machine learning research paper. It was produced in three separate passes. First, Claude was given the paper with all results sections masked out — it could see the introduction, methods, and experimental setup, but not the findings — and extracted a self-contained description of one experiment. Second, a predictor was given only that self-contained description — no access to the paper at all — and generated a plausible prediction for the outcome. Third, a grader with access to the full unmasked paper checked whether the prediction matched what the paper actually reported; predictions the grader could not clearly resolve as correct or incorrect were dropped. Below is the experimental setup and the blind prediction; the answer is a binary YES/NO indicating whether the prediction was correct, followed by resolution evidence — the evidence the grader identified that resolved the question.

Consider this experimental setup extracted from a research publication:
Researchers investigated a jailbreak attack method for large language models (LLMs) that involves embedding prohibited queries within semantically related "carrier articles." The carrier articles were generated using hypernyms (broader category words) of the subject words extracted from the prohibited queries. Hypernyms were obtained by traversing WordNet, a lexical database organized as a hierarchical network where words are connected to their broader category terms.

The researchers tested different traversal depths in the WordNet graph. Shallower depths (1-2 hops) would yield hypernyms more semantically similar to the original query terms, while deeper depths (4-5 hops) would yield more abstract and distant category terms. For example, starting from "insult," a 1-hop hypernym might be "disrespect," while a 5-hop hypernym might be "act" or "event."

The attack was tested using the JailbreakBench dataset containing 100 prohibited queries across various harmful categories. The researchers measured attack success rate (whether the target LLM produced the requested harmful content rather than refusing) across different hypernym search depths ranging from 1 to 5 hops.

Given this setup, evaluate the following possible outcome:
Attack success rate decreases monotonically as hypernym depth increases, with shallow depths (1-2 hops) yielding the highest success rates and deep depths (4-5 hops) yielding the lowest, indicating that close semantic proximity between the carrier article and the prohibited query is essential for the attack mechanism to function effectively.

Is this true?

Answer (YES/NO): NO